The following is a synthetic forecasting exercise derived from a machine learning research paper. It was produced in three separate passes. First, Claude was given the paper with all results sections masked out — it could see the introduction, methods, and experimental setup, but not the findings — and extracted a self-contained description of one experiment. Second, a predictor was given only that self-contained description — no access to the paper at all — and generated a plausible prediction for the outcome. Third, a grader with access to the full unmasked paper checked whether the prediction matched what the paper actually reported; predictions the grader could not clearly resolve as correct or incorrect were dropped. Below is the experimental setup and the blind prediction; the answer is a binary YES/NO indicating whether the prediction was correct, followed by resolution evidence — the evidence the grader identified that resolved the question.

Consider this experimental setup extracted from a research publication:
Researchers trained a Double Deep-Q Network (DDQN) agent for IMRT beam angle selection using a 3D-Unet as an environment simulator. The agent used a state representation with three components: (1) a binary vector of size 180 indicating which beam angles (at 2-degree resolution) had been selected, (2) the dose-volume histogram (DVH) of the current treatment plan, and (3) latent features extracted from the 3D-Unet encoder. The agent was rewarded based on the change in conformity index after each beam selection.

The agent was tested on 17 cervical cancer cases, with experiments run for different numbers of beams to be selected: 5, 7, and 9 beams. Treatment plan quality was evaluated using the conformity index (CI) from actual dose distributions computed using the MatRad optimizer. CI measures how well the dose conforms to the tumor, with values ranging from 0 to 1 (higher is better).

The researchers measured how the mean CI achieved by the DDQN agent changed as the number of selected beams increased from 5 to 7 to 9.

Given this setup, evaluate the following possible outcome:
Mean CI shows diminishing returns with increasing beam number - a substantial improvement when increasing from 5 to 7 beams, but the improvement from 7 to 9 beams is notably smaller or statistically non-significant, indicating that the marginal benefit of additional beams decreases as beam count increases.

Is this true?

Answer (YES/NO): NO